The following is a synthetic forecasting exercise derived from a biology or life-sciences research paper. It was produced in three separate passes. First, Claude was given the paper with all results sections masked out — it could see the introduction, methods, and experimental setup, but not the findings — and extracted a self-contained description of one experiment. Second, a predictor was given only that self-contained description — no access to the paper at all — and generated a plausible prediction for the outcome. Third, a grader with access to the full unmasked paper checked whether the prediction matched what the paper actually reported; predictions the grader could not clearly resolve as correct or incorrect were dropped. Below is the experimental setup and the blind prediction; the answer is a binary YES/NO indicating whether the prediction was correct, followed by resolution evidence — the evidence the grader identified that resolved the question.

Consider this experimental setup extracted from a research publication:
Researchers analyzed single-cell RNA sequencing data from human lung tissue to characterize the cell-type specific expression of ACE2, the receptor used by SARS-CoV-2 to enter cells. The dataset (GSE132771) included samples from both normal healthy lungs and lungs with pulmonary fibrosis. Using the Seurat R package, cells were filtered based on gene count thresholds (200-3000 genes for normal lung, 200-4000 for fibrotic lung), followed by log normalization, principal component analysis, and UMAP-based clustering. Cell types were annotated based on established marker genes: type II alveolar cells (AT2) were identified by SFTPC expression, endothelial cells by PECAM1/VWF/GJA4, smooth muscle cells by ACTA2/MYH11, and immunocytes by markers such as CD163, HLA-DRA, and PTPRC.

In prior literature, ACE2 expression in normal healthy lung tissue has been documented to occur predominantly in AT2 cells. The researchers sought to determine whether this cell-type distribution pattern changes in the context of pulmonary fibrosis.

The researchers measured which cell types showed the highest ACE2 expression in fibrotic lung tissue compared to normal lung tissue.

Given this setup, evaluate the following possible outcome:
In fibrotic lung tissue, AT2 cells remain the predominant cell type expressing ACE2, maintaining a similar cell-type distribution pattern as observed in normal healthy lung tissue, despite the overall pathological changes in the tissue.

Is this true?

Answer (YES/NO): NO